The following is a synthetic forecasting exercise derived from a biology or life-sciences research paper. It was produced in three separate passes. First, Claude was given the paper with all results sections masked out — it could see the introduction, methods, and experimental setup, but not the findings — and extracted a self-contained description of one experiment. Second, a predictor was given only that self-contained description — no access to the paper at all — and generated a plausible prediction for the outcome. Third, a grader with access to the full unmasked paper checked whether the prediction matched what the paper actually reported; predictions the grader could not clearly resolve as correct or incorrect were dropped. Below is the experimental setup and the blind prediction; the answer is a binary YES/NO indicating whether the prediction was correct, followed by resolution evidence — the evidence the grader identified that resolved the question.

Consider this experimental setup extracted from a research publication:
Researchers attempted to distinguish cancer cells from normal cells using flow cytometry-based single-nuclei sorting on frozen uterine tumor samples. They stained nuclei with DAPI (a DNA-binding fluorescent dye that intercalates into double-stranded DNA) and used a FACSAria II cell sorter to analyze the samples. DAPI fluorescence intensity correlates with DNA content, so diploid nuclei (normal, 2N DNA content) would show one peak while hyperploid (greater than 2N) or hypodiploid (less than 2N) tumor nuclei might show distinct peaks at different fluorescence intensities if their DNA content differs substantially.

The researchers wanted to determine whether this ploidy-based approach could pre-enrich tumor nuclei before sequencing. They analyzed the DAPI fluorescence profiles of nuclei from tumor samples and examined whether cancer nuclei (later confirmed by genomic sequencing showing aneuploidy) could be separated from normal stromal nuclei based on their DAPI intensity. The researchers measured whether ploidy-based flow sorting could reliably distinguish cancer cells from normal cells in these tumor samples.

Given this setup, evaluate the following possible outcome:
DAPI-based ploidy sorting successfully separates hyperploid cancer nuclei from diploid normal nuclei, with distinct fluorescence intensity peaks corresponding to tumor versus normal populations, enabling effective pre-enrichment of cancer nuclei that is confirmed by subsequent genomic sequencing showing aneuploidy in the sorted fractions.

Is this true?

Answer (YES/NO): NO